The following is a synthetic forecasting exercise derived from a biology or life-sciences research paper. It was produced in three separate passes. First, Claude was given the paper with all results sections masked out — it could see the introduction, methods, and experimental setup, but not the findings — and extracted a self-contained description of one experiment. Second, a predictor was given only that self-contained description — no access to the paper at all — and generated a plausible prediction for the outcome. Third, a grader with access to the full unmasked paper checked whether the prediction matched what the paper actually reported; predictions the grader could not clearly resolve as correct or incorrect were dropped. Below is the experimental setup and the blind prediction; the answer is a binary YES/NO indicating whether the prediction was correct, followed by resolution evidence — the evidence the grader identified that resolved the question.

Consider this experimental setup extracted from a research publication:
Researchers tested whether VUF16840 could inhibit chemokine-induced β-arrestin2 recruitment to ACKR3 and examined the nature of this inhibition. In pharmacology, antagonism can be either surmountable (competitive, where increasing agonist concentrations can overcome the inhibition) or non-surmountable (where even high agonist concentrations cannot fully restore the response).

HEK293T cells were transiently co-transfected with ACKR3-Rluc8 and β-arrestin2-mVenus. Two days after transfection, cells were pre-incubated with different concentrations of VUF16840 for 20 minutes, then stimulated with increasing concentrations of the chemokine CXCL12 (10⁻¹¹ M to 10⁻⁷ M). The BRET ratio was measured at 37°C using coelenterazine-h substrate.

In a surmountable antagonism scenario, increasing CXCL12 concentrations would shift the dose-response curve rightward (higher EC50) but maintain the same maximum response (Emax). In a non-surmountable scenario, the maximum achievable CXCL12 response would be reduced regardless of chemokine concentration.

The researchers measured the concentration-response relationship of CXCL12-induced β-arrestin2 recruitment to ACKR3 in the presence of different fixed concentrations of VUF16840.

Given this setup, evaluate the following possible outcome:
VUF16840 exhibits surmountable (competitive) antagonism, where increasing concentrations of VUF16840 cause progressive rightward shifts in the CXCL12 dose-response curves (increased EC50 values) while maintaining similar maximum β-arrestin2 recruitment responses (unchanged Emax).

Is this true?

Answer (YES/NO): NO